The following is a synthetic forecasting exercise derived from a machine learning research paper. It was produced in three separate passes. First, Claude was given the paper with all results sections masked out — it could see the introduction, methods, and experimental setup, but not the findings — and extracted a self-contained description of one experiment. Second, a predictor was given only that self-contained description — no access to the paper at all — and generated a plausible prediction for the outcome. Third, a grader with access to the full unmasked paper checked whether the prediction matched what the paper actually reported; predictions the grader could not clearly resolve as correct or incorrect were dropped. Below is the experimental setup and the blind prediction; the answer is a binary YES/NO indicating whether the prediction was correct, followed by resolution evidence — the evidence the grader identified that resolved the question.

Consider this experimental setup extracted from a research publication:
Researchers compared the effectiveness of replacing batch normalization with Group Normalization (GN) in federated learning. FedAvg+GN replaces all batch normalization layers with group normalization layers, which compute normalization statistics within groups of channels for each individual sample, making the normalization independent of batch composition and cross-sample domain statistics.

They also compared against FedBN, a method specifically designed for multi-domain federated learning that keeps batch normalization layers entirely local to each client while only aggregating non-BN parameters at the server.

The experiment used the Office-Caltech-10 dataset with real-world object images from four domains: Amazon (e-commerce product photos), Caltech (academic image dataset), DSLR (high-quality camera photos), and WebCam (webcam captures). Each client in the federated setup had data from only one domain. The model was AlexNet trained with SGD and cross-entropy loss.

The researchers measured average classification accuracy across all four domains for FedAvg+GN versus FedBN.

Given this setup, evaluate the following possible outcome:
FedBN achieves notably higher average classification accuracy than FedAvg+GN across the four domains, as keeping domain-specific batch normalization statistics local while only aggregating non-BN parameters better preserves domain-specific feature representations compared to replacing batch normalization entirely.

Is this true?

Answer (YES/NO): NO